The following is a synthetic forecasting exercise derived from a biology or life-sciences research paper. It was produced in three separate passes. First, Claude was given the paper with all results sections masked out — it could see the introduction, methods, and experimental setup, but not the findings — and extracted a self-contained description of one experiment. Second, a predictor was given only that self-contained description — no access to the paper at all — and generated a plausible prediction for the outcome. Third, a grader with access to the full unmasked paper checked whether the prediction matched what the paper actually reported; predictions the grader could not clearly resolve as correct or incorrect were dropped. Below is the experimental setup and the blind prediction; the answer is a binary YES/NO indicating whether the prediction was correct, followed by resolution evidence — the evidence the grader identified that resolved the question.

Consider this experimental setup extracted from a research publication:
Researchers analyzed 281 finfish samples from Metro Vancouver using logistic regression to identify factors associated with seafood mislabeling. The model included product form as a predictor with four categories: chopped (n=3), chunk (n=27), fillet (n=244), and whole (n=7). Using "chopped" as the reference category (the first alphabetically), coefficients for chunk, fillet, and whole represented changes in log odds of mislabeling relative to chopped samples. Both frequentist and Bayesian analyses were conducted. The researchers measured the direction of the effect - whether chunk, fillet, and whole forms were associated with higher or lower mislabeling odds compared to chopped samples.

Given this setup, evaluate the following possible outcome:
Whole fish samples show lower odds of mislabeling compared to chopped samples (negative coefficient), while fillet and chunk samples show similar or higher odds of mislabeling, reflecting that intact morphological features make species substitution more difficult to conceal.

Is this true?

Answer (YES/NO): NO